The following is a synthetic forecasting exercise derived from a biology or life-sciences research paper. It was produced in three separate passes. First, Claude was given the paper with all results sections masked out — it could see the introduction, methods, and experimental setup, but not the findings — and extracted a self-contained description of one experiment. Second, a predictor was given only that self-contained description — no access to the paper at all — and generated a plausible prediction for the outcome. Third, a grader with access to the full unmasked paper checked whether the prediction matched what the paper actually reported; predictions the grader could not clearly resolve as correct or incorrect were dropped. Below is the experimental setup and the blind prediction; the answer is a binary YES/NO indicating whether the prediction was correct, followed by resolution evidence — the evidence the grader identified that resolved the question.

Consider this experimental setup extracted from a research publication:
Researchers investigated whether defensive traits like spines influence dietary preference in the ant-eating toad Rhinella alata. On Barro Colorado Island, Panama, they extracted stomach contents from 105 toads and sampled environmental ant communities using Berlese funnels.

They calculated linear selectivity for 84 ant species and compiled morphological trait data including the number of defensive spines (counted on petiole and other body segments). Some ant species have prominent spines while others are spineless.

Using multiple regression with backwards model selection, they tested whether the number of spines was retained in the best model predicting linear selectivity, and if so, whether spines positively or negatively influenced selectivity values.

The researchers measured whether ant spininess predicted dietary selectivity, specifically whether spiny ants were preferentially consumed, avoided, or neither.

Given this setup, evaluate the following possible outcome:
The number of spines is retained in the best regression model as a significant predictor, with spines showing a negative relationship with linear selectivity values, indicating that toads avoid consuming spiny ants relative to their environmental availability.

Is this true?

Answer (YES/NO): NO